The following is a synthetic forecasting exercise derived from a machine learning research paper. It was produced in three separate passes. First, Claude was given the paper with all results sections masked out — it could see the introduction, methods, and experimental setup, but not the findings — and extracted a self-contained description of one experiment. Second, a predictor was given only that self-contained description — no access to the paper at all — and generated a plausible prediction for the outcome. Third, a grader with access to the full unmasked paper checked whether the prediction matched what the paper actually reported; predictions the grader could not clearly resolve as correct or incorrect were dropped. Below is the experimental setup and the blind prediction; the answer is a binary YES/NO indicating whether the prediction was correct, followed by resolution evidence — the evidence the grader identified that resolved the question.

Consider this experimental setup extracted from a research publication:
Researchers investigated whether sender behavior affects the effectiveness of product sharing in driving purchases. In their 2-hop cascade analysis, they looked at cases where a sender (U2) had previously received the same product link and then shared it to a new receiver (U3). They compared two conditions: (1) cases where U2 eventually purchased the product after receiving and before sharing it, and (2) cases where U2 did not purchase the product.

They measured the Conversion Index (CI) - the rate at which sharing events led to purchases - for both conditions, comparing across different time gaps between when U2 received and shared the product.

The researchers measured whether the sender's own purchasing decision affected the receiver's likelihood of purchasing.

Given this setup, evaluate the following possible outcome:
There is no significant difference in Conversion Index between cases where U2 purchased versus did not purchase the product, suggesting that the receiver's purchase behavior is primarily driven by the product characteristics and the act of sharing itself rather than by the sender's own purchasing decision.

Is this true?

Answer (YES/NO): NO